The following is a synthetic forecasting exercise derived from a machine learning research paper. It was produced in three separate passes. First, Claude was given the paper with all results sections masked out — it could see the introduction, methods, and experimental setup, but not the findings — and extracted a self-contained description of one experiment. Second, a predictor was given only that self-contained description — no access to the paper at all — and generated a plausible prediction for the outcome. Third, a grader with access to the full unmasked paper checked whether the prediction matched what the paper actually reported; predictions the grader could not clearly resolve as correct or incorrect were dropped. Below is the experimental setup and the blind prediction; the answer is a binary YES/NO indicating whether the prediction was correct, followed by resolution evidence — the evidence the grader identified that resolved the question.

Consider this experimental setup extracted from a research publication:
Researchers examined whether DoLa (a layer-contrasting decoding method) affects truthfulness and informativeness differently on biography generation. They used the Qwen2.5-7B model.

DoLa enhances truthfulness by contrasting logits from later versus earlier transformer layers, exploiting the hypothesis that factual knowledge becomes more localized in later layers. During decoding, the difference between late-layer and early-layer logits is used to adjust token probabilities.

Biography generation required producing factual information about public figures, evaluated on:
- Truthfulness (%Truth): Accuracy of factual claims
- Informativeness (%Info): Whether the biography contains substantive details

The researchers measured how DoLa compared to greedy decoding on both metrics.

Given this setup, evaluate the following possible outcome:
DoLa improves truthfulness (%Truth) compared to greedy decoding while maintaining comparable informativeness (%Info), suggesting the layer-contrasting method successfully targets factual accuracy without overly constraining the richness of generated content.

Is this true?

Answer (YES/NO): NO